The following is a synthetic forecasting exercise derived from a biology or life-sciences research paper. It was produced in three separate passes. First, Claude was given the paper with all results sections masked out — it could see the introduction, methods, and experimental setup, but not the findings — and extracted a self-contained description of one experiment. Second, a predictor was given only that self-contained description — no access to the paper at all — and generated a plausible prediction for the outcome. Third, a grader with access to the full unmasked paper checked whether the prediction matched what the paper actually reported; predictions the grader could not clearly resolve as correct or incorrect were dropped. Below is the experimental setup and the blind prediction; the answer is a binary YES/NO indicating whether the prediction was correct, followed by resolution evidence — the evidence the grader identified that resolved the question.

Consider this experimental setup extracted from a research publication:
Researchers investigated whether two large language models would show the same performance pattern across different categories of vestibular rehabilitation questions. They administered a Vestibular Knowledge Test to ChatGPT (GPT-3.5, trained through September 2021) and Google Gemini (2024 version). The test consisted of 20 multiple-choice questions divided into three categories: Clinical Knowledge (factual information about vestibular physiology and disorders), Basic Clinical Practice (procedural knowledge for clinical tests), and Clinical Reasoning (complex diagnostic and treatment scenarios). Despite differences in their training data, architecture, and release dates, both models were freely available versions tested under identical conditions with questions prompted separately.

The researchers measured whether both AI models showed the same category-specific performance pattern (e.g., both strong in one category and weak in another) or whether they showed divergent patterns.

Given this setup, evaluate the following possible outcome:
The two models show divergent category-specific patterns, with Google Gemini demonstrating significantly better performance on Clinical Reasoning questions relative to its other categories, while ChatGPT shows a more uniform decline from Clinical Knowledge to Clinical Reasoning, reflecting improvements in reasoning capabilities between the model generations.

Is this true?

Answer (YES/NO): NO